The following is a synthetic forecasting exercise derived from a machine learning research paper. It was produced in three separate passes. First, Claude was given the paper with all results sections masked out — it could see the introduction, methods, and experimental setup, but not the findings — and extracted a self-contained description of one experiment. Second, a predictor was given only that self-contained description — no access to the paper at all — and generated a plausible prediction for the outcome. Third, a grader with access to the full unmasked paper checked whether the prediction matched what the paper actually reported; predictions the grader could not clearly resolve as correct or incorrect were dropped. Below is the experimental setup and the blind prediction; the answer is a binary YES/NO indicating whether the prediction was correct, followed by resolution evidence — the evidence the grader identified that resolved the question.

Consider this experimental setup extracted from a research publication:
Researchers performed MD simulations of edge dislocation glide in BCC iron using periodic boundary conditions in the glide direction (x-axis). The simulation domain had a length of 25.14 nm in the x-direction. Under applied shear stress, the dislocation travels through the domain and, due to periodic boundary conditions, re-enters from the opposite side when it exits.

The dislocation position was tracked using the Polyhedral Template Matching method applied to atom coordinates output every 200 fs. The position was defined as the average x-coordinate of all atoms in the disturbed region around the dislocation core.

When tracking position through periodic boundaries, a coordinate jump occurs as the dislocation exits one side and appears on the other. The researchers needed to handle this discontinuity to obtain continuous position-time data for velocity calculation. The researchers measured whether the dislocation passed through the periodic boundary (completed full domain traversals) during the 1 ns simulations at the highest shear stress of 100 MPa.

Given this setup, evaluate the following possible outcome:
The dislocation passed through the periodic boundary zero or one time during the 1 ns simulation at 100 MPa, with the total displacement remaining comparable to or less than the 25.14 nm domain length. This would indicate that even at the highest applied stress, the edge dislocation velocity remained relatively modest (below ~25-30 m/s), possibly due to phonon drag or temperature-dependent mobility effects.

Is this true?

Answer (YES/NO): NO